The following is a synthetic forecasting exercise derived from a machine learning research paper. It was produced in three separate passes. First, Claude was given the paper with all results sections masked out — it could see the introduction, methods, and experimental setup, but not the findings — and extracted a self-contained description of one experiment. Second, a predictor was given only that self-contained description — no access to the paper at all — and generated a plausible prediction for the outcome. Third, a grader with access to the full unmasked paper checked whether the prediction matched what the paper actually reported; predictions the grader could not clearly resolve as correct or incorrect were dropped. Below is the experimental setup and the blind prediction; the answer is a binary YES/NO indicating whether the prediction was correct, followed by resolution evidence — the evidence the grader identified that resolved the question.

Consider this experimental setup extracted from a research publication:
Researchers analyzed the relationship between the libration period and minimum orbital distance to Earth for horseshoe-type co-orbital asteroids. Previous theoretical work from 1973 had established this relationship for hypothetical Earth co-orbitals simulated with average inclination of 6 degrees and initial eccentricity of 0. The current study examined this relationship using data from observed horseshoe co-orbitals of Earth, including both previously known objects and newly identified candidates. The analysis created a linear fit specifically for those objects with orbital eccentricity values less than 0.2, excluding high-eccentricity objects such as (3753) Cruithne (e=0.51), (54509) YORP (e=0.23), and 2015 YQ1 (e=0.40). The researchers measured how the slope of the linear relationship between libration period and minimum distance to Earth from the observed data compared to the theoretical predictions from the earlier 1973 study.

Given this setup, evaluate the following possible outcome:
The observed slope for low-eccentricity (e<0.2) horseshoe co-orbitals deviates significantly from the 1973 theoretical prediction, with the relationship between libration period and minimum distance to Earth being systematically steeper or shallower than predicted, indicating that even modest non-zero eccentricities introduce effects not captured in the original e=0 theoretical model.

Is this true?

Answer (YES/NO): NO